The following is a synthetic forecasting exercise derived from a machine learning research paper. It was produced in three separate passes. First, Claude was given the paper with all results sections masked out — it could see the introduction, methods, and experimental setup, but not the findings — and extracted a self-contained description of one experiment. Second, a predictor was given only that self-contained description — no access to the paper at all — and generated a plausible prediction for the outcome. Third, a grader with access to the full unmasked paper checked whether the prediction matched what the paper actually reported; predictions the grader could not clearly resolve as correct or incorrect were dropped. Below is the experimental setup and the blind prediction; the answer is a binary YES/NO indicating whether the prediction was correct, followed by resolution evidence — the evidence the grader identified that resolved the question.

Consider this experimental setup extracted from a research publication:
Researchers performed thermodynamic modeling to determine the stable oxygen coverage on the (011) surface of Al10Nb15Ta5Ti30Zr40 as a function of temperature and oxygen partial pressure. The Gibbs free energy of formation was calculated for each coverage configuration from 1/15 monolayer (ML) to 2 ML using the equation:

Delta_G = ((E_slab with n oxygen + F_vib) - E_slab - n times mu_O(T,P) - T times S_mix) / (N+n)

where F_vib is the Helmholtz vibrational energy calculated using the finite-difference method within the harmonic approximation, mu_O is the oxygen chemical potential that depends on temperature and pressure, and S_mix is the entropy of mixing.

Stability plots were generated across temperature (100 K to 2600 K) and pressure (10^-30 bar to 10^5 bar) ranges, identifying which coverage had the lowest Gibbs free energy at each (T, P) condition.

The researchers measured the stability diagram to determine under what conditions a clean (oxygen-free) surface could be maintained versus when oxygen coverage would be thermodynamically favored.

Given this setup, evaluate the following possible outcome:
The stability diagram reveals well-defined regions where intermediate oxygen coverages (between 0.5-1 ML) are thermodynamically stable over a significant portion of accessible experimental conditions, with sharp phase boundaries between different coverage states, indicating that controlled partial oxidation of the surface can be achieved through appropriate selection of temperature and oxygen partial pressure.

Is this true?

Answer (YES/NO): NO